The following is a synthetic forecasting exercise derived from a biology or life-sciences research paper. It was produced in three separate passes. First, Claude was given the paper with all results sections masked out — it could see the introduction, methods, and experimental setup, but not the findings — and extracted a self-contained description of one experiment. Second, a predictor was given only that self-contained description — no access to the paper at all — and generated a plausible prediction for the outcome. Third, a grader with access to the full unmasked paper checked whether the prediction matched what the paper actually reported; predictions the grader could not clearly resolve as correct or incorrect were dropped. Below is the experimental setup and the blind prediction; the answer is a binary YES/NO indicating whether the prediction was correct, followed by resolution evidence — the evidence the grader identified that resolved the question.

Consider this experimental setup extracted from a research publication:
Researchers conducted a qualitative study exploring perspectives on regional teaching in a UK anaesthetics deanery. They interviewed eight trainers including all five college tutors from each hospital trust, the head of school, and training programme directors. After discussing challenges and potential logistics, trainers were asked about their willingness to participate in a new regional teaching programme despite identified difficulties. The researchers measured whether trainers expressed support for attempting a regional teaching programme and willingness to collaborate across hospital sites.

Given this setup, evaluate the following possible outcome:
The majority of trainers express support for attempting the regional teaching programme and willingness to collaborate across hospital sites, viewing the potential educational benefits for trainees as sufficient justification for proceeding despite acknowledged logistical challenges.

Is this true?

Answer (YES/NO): YES